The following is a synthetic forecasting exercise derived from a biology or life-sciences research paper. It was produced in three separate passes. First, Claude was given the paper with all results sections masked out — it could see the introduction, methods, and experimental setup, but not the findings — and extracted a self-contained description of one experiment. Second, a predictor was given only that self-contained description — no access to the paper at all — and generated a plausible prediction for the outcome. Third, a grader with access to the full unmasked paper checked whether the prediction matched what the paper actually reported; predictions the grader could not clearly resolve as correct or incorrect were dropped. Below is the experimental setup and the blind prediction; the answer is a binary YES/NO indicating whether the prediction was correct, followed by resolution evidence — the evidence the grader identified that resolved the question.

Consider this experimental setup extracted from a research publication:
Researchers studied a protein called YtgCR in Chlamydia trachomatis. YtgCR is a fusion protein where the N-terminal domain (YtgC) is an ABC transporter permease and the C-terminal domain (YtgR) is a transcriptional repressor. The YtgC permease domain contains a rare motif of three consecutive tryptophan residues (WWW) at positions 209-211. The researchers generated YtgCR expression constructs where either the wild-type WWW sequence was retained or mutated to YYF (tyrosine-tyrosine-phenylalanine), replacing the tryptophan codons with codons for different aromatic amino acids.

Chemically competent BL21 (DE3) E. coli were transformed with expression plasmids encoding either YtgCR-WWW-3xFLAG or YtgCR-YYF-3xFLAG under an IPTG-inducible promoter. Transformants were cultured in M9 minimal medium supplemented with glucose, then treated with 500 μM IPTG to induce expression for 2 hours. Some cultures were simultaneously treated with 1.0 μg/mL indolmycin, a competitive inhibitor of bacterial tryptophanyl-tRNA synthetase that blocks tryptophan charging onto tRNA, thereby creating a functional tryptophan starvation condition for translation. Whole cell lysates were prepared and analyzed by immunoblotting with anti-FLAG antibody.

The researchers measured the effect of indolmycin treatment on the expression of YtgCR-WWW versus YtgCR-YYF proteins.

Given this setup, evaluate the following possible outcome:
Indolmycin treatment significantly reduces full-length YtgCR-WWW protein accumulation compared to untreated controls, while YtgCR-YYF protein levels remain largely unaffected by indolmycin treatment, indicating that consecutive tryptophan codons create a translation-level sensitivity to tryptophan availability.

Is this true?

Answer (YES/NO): YES